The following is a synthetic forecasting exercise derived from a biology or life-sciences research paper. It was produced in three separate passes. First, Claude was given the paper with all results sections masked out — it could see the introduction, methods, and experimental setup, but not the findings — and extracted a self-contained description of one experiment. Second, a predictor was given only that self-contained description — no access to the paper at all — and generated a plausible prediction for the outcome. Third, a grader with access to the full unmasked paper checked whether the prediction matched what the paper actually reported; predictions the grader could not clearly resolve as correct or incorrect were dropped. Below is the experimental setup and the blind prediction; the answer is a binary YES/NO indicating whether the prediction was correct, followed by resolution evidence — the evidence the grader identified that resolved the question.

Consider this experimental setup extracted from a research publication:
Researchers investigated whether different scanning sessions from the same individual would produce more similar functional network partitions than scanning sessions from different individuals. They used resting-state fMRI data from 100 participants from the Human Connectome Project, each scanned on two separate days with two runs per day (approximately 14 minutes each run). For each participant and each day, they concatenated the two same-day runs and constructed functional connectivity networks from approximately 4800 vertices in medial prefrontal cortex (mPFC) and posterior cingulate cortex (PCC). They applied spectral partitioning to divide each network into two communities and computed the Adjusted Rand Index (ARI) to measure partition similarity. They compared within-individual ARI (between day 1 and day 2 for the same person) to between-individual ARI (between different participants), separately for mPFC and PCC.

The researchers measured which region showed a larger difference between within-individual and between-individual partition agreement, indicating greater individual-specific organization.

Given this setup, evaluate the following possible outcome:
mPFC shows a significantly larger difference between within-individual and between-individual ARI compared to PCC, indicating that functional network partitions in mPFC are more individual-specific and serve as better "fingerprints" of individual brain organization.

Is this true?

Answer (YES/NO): YES